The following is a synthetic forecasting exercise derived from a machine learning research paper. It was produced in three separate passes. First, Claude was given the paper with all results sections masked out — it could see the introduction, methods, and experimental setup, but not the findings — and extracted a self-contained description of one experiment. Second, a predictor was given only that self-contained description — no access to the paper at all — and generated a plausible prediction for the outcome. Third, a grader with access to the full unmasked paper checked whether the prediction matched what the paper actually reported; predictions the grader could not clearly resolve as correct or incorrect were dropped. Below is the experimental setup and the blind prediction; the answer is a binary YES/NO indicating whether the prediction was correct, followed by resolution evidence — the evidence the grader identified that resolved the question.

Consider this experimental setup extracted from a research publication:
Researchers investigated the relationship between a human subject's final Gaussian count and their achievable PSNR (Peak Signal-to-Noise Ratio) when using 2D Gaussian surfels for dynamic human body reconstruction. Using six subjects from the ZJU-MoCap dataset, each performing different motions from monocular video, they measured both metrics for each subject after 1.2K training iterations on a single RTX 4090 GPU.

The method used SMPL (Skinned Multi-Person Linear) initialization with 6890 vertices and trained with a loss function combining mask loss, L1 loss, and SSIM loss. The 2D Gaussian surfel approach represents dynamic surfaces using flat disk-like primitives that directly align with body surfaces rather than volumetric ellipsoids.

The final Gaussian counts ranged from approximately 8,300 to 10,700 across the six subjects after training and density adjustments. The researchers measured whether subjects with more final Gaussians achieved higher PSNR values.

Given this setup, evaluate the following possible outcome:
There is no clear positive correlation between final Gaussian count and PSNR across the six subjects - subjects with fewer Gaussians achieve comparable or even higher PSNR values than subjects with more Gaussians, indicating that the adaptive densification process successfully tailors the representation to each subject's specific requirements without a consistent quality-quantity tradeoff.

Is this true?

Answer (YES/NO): YES